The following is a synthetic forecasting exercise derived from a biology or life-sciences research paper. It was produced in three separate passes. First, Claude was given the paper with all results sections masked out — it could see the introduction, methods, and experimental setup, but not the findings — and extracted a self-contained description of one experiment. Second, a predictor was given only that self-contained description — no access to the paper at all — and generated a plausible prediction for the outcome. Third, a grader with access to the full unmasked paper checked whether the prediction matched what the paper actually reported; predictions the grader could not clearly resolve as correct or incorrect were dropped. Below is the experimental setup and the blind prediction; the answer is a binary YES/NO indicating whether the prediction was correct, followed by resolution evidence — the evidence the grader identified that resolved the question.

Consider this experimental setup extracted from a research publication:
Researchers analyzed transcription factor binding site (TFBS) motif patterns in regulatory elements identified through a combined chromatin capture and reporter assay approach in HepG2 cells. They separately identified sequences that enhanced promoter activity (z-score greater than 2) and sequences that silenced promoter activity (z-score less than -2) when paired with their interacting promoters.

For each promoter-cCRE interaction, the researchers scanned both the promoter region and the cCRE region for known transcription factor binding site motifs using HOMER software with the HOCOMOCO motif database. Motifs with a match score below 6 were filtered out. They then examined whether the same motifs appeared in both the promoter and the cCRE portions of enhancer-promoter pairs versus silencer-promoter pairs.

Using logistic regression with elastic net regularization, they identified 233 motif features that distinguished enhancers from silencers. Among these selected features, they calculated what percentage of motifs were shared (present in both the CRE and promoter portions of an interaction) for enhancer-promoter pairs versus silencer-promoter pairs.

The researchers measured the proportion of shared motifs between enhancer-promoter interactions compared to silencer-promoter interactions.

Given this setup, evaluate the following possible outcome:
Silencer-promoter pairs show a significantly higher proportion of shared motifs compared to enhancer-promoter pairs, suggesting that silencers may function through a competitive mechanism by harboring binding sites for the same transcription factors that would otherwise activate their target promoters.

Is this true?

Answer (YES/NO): NO